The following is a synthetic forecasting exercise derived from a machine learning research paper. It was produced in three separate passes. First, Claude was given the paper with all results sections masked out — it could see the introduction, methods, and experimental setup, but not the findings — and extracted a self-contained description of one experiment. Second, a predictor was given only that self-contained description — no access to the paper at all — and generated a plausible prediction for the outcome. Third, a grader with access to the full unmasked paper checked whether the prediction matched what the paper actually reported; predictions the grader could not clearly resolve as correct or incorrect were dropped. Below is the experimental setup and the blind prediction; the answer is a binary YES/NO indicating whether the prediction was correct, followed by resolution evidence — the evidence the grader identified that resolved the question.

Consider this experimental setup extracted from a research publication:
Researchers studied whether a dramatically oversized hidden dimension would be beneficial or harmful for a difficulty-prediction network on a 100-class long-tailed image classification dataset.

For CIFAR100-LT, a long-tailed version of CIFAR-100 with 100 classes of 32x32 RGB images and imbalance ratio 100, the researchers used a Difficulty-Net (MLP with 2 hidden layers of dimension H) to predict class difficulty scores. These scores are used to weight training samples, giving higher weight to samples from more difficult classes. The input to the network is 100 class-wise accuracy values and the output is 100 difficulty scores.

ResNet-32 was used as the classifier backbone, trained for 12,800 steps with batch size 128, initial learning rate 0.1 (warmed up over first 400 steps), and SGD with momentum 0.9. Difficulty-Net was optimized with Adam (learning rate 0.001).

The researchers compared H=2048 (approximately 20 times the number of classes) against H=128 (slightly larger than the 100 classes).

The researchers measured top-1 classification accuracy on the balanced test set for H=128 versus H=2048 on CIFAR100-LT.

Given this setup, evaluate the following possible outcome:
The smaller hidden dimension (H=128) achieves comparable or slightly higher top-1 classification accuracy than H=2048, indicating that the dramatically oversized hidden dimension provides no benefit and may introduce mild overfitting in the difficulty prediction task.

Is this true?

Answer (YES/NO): YES